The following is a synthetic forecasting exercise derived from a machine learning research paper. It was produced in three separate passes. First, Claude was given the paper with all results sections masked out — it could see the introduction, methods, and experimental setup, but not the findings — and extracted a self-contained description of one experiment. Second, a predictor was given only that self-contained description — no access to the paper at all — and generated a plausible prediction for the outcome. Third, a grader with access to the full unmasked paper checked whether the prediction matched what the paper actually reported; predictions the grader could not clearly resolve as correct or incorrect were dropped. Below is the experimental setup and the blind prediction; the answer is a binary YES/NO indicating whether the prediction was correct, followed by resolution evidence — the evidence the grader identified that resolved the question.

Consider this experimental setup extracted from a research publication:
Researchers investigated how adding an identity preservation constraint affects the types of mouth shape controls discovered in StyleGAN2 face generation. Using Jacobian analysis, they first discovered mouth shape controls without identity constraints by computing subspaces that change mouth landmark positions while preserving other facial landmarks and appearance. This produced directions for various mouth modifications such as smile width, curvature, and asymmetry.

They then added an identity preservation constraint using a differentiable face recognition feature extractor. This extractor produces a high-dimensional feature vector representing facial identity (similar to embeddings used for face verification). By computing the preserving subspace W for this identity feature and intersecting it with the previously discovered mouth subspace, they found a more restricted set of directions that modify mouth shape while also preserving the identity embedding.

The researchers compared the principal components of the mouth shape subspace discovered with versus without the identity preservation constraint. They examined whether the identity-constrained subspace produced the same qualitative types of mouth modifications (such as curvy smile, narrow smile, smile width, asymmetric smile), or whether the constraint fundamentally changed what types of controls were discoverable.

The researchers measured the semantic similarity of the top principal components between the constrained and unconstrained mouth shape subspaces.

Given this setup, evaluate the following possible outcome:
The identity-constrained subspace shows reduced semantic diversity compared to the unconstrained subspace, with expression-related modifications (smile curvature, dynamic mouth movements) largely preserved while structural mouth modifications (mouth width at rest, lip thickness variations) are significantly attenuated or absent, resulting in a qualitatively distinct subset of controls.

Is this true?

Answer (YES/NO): NO